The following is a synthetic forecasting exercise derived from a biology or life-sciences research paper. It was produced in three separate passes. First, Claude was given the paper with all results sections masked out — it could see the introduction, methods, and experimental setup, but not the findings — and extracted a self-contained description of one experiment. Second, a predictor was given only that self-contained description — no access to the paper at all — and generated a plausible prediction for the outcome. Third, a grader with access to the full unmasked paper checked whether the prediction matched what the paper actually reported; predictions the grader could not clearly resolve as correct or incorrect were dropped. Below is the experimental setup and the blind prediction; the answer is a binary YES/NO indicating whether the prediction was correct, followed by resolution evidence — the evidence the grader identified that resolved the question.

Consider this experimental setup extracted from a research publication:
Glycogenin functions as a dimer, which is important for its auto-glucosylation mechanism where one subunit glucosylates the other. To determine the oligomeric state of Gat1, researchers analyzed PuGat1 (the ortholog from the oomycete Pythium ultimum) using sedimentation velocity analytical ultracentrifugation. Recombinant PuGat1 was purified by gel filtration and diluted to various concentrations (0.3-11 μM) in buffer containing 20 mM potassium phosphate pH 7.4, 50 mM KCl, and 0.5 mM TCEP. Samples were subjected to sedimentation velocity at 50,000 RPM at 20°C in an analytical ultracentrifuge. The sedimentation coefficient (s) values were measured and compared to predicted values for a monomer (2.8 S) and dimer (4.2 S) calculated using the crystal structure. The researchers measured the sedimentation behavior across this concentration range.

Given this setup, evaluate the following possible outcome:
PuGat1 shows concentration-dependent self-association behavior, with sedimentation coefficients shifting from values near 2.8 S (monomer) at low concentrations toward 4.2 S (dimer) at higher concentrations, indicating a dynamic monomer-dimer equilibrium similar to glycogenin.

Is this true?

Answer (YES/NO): NO